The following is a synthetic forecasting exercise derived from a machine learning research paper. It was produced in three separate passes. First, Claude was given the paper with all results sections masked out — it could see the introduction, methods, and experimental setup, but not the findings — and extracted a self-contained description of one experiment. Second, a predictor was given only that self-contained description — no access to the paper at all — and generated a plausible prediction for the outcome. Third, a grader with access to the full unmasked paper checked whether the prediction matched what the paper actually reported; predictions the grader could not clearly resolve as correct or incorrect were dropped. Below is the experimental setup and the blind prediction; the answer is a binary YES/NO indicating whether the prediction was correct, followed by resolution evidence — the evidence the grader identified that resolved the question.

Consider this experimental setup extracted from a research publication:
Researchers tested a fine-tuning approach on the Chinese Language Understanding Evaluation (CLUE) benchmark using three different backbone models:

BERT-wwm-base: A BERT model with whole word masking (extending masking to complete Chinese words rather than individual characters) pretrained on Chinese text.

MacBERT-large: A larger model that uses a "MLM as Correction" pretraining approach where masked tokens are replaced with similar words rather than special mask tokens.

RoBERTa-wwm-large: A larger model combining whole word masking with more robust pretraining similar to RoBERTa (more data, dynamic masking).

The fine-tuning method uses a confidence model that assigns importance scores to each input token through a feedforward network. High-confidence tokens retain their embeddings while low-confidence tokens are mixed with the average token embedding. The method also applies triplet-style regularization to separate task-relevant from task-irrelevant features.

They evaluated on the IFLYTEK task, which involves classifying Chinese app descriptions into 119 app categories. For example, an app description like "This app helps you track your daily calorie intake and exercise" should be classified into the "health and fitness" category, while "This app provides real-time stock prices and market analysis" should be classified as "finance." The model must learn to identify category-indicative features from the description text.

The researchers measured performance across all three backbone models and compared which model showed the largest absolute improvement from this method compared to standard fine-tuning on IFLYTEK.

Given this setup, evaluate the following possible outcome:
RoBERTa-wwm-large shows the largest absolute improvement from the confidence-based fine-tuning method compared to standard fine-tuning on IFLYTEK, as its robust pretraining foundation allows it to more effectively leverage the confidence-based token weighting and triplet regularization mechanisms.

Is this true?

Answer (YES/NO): NO